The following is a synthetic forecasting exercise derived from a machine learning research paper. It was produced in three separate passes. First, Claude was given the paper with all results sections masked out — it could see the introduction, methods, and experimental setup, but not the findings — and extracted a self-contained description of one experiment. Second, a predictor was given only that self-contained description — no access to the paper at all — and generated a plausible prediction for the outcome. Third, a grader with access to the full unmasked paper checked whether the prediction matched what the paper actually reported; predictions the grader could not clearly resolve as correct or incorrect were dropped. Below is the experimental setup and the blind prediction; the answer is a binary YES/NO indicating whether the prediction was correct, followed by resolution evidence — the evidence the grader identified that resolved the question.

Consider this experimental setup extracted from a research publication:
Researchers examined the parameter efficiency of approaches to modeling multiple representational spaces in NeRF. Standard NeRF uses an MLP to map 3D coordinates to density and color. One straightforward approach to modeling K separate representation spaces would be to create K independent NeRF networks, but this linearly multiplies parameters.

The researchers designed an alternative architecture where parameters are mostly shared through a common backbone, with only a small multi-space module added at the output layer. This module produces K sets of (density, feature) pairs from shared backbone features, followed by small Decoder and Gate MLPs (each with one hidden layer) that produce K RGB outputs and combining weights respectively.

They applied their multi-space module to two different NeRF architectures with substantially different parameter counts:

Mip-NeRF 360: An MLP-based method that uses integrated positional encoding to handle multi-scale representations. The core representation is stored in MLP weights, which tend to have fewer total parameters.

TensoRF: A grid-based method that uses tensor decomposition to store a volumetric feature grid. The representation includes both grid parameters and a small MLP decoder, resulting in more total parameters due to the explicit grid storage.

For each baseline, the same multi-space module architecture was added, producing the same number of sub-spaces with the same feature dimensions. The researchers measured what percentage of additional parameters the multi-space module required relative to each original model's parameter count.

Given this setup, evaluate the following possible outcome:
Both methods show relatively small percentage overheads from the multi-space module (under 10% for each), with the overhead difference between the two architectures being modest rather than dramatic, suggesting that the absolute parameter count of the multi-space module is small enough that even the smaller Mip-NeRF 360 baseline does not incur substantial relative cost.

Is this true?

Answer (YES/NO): NO